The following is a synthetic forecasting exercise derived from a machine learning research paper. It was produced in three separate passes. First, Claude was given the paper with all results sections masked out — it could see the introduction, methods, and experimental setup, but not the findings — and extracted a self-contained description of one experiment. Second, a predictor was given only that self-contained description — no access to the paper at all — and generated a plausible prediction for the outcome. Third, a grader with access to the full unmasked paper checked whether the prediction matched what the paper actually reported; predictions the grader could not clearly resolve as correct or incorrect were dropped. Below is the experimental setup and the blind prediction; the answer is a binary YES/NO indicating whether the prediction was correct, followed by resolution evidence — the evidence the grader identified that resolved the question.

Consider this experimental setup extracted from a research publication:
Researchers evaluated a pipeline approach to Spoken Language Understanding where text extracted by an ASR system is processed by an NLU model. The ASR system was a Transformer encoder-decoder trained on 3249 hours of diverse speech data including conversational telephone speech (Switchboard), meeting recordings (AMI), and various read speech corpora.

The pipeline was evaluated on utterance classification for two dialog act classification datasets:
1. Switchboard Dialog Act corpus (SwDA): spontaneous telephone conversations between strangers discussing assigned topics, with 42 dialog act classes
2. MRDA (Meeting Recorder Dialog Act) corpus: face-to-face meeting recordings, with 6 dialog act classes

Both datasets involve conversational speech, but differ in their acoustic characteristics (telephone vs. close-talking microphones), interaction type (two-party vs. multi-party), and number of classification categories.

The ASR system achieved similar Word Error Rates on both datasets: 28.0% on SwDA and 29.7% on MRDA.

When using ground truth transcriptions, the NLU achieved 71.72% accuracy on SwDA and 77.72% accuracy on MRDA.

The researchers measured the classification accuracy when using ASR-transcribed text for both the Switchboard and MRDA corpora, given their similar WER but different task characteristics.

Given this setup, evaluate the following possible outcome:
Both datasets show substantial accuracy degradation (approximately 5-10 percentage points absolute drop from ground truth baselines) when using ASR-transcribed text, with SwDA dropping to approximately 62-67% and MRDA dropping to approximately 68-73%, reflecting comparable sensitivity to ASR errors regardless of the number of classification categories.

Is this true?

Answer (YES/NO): NO